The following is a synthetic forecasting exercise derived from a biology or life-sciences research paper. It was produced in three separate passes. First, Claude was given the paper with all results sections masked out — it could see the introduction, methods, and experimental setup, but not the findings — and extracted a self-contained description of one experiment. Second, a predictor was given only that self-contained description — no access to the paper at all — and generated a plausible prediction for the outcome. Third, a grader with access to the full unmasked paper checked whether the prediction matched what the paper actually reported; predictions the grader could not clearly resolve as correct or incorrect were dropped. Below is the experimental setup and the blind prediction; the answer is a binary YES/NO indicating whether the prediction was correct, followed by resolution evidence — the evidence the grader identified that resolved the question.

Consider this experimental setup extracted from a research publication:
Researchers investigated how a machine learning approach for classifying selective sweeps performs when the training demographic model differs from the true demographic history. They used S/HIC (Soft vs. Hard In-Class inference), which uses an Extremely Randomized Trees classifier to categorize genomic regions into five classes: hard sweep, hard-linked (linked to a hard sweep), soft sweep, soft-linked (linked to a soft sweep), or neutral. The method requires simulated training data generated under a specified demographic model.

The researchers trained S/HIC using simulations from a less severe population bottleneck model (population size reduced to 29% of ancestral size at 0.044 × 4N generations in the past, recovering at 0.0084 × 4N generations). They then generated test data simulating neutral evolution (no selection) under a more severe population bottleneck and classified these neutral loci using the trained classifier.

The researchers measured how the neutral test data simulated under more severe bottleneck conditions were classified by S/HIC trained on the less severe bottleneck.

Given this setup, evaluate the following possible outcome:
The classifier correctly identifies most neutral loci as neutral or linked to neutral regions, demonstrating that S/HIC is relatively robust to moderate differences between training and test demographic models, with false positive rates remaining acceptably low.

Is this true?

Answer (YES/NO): NO